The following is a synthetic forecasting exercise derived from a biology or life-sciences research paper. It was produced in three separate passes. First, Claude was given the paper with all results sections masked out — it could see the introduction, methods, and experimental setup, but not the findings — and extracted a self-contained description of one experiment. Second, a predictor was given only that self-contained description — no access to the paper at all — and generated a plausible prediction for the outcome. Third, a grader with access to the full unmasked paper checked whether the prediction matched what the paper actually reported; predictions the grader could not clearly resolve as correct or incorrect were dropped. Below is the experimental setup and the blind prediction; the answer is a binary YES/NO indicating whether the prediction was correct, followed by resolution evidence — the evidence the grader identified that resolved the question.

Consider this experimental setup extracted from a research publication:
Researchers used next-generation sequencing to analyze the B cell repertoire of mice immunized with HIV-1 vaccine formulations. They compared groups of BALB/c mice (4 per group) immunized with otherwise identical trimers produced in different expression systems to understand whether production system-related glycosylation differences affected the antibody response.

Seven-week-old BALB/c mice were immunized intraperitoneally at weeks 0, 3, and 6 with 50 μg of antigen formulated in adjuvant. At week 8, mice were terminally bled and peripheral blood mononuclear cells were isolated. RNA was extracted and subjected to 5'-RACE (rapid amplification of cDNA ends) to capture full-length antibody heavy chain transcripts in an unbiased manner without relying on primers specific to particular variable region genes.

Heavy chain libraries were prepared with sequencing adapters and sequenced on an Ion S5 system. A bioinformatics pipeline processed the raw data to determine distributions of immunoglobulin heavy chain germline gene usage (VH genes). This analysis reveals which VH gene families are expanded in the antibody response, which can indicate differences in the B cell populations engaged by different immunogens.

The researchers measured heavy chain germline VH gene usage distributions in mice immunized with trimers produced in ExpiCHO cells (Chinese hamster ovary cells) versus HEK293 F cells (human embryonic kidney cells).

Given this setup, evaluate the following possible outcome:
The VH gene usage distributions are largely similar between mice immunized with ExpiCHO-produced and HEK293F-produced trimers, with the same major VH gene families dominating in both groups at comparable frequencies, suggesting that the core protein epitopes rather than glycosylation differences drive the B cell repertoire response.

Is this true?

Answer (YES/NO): NO